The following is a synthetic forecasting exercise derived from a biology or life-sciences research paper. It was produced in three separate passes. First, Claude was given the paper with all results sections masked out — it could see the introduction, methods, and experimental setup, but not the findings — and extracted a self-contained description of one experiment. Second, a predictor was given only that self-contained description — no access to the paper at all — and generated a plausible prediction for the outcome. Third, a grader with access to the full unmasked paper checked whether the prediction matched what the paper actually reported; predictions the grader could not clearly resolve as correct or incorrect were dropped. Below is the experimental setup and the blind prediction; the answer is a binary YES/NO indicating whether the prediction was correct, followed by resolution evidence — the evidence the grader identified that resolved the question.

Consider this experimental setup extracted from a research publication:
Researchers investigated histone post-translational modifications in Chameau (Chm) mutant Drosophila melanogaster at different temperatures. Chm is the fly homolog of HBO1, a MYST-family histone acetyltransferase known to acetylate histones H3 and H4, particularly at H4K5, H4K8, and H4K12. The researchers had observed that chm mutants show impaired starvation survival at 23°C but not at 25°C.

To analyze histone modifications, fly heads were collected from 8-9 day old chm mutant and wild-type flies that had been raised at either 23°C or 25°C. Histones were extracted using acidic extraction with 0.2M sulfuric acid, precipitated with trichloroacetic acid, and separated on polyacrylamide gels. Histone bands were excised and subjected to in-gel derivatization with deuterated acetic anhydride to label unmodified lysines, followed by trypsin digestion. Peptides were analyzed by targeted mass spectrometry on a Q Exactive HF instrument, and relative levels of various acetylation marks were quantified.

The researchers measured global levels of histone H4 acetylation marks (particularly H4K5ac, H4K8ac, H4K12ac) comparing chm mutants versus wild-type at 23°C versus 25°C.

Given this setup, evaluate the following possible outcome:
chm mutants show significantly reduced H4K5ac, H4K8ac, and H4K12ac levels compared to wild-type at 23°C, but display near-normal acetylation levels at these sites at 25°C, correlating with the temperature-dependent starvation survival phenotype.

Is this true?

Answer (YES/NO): NO